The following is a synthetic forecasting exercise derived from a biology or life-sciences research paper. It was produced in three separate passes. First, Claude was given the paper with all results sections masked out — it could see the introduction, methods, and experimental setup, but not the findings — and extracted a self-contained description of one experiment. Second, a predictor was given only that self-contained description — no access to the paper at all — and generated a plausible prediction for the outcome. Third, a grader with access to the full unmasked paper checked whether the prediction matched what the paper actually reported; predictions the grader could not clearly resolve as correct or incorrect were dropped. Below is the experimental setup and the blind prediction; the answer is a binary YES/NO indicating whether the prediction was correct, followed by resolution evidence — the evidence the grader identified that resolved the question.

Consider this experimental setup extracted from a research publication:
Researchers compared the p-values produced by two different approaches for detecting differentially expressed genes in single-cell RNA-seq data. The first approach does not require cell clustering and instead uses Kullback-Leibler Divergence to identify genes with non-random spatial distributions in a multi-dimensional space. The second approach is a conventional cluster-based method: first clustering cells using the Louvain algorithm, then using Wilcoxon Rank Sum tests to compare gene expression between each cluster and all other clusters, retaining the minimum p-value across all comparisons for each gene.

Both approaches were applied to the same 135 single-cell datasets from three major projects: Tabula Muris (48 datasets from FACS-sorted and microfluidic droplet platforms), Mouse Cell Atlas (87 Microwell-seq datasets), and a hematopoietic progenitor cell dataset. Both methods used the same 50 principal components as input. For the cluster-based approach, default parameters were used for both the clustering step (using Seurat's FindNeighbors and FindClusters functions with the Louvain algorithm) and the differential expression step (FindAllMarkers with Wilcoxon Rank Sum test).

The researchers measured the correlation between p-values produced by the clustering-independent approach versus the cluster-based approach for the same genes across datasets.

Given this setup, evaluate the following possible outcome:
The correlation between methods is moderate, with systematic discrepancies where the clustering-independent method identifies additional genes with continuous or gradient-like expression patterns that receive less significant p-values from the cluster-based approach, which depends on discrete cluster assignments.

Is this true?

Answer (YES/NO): NO